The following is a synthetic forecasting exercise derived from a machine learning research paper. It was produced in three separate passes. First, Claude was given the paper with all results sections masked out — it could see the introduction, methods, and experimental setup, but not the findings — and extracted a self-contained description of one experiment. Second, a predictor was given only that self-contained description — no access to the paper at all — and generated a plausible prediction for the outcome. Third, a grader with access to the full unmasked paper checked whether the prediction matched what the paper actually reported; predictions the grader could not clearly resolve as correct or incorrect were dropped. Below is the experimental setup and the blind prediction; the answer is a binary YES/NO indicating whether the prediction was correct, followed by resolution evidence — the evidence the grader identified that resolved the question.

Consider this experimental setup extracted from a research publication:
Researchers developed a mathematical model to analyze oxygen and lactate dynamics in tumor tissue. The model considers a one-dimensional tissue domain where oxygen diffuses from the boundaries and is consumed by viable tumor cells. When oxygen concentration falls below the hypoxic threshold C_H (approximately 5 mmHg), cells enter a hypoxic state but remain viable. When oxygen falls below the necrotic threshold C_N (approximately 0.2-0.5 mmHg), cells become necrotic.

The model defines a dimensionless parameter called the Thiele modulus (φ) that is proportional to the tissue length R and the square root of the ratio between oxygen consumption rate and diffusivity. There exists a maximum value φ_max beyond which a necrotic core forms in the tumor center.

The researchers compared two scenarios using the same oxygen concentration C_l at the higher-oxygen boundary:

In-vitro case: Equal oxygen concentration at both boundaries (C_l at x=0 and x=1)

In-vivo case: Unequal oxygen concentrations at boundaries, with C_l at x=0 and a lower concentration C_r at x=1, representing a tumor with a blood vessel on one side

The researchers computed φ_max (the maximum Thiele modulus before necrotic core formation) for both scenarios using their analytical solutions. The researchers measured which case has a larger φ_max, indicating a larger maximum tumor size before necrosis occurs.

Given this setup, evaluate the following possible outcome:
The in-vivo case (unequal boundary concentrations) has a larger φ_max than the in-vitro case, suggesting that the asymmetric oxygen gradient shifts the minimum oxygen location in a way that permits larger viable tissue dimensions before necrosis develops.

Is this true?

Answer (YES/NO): NO